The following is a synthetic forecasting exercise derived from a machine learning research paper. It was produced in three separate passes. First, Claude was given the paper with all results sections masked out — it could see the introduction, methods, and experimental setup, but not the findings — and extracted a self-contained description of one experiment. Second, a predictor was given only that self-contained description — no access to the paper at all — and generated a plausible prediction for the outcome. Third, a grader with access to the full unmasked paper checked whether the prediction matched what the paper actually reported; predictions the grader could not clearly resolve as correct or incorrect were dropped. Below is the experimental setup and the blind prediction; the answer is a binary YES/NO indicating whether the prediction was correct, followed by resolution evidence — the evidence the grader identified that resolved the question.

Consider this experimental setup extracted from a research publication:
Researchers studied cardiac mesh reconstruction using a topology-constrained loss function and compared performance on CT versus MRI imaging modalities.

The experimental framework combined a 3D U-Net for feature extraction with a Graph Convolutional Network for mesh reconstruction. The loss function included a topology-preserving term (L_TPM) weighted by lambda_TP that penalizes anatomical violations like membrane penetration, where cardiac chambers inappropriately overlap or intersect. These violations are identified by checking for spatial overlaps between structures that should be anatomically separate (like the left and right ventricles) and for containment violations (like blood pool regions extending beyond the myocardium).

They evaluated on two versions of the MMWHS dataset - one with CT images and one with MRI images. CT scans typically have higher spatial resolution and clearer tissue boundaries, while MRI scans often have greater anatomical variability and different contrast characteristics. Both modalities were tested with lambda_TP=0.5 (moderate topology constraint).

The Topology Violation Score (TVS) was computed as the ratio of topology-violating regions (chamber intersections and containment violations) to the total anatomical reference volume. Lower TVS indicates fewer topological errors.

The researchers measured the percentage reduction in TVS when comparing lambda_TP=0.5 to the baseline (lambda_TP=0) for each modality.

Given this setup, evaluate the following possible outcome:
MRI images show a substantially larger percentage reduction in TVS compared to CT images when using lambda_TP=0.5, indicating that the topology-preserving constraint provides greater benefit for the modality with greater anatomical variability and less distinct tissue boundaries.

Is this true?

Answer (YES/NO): NO